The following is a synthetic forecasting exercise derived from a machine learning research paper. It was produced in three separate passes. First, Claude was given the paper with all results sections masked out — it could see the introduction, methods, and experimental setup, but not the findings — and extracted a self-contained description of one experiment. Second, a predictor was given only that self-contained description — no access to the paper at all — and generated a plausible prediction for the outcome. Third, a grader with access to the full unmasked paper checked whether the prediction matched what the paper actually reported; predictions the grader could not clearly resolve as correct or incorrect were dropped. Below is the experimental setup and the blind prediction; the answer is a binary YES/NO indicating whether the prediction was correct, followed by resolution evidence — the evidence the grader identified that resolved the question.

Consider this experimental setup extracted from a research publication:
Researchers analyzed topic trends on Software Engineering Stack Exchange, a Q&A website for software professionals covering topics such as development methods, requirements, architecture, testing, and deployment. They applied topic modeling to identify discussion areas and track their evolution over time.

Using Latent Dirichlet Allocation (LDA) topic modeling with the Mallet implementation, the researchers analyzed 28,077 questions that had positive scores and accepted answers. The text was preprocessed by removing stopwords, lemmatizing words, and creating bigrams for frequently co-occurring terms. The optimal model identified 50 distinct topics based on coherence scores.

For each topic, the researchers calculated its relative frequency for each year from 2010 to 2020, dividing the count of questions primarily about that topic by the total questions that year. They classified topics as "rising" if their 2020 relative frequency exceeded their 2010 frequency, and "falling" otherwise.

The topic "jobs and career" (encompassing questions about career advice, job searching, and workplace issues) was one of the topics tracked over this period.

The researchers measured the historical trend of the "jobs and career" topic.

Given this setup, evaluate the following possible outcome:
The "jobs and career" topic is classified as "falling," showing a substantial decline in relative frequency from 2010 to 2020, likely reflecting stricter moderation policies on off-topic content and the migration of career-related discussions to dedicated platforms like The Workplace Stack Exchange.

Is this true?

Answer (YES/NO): YES